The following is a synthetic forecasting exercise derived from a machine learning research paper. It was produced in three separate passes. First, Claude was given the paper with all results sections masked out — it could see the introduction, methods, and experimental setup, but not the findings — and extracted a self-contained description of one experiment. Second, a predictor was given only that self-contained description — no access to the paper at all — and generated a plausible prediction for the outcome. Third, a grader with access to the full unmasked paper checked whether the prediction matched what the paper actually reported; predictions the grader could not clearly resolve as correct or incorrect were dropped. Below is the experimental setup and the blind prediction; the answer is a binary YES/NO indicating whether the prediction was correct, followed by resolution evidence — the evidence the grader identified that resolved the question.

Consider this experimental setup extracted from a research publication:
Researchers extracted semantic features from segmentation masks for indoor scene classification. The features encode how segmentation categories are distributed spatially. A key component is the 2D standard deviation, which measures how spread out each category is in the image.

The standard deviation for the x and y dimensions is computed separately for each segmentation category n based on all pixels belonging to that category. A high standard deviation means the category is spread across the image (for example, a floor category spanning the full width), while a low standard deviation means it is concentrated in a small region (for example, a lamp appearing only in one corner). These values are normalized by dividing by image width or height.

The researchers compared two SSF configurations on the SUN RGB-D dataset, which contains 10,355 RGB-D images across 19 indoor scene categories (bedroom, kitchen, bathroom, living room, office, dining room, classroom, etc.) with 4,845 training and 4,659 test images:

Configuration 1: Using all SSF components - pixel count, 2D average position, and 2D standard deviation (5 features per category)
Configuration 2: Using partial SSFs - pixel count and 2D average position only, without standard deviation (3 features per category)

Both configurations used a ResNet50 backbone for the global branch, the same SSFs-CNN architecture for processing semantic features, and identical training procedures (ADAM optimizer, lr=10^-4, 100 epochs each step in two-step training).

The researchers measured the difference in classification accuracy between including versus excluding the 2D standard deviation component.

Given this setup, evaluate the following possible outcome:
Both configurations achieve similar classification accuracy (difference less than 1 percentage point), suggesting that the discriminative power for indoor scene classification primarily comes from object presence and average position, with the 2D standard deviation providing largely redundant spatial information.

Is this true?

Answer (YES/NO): YES